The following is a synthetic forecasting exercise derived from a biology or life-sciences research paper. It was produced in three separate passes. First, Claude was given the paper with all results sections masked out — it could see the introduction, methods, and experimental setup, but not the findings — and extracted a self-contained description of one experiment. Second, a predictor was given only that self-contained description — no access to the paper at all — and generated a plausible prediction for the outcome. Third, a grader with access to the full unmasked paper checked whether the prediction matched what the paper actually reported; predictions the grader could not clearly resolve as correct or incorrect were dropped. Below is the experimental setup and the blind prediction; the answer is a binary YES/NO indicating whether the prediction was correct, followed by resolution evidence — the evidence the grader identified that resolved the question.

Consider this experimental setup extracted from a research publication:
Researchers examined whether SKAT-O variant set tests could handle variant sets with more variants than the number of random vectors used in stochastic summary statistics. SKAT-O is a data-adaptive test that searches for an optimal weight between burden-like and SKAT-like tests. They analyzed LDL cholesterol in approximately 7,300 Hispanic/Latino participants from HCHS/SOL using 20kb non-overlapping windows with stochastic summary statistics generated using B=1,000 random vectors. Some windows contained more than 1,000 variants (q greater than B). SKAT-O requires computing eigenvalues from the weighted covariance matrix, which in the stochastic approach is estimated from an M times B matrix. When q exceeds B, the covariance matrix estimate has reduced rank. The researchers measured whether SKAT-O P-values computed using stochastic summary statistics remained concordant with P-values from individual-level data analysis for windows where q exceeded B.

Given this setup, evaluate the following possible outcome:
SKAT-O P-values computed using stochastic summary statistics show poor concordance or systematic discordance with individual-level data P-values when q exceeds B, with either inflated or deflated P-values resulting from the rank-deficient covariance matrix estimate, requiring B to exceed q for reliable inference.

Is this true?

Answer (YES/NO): NO